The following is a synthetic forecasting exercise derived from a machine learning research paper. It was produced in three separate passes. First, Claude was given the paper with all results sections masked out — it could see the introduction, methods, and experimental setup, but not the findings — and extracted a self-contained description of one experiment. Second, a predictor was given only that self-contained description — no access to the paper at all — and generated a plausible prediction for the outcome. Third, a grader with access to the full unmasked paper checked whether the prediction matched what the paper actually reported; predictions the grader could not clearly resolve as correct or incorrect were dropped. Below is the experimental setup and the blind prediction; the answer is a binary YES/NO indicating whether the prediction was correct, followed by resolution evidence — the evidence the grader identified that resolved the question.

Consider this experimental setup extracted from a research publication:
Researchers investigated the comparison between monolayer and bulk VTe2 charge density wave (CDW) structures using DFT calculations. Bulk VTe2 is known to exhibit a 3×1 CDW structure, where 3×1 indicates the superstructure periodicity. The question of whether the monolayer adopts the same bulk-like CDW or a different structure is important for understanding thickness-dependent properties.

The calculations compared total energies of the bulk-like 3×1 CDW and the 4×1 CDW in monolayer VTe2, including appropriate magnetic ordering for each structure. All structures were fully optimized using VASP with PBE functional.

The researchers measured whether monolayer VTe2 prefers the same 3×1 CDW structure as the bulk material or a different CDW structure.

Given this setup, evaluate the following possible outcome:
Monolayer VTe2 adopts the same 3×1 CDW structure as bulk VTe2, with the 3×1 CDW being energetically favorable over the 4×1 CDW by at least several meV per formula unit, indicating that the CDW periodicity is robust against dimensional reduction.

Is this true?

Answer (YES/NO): NO